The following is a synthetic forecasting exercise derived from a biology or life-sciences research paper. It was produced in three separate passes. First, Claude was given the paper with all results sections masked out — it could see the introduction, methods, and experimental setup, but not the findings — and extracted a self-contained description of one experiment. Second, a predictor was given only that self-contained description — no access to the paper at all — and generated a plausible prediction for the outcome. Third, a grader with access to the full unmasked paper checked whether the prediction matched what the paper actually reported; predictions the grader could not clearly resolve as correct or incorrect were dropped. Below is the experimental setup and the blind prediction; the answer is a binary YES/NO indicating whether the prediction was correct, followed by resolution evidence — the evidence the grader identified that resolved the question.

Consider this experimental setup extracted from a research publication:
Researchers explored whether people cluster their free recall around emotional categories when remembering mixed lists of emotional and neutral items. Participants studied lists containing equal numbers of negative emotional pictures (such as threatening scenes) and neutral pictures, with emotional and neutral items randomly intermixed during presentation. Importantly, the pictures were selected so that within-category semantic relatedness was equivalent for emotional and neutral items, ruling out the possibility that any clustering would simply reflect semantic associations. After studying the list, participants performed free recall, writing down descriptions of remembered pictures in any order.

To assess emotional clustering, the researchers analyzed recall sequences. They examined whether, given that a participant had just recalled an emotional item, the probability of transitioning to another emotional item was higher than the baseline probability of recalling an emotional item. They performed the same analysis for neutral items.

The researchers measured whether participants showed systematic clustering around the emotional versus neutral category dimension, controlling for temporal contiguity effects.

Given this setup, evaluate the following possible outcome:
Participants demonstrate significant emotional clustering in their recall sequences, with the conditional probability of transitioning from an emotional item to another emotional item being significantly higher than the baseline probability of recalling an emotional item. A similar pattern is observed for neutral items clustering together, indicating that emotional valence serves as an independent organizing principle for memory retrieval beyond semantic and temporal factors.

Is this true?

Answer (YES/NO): YES